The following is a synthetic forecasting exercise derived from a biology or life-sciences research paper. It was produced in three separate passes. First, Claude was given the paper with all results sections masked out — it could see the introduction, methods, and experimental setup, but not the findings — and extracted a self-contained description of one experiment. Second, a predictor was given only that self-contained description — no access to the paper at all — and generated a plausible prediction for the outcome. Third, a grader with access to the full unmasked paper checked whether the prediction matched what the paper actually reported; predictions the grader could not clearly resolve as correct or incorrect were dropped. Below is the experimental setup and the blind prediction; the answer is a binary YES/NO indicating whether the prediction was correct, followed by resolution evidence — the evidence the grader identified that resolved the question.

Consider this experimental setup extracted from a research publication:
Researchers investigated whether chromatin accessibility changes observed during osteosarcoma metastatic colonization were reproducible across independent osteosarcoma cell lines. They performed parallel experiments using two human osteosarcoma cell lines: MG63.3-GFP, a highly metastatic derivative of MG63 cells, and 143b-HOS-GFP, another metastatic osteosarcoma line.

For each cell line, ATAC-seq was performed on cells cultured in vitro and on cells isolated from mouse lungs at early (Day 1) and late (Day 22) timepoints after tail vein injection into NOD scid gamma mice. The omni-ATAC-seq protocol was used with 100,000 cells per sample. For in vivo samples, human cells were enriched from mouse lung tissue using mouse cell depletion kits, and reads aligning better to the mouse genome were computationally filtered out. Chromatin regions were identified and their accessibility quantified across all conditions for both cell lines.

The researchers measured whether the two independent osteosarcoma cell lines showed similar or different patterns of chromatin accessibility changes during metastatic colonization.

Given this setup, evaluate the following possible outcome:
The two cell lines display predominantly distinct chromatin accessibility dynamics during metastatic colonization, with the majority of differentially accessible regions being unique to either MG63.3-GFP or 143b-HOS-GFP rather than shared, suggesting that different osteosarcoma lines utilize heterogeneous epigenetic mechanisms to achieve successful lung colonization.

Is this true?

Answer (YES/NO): NO